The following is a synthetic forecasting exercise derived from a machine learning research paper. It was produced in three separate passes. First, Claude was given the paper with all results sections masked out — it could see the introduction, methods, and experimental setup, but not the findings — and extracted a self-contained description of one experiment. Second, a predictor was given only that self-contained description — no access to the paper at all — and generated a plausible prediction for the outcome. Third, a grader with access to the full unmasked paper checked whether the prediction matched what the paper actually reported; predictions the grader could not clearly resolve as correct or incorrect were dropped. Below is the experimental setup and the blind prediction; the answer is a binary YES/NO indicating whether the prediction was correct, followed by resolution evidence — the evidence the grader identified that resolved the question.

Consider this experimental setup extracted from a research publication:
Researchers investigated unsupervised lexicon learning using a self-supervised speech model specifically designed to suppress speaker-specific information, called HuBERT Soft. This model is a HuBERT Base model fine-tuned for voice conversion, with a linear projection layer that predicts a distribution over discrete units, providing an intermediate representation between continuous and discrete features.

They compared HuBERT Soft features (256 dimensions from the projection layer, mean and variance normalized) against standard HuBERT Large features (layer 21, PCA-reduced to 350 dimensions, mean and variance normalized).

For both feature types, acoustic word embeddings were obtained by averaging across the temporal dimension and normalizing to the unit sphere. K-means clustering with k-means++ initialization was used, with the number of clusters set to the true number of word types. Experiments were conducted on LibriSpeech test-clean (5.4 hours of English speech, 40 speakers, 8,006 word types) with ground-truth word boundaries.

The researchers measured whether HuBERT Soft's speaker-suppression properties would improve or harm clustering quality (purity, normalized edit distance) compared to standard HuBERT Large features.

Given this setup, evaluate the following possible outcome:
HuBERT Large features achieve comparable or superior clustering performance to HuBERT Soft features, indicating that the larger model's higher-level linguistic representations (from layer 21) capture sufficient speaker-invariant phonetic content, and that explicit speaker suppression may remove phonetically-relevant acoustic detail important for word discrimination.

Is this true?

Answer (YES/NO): YES